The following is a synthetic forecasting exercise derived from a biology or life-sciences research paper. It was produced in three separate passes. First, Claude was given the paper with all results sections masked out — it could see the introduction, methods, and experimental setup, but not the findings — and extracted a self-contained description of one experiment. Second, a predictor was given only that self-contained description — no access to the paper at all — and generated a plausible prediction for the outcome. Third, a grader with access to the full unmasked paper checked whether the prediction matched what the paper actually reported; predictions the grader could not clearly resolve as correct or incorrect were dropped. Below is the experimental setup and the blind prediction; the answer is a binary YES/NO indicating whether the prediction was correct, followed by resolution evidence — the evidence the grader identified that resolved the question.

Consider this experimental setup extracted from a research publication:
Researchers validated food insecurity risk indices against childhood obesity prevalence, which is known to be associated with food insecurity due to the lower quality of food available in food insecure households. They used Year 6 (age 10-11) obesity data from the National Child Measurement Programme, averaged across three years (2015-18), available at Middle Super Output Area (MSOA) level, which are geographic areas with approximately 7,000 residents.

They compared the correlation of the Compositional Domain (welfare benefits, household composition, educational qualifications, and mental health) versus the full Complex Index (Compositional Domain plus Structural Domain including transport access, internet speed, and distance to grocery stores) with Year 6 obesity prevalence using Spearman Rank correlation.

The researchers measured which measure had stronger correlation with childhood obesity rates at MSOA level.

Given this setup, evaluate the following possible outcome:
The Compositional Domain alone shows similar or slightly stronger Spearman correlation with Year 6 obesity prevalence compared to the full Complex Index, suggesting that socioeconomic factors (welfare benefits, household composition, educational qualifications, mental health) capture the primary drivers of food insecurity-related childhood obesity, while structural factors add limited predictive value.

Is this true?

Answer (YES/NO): NO